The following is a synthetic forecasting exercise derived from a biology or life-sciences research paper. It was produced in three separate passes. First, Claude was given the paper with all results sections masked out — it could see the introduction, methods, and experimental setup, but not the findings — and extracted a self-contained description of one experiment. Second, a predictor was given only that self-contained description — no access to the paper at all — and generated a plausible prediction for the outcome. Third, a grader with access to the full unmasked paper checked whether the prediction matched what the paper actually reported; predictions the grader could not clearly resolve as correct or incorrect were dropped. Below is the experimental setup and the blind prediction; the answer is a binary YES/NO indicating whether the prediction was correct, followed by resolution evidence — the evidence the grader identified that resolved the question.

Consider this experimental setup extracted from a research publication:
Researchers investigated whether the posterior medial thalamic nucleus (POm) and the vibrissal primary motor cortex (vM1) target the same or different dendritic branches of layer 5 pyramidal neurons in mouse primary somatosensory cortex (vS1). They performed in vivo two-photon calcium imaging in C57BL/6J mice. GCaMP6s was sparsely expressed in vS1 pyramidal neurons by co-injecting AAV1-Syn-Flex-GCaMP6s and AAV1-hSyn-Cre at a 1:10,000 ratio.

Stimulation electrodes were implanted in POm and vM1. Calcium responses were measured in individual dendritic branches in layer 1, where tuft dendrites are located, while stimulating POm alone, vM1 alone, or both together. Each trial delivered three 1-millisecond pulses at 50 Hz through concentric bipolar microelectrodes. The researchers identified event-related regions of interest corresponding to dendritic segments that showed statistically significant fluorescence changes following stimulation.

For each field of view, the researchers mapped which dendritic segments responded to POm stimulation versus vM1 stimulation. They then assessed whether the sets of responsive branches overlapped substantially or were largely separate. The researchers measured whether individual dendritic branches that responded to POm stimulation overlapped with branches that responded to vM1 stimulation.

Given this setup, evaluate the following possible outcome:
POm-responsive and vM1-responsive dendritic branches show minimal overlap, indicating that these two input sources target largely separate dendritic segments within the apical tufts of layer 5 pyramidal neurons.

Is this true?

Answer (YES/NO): NO